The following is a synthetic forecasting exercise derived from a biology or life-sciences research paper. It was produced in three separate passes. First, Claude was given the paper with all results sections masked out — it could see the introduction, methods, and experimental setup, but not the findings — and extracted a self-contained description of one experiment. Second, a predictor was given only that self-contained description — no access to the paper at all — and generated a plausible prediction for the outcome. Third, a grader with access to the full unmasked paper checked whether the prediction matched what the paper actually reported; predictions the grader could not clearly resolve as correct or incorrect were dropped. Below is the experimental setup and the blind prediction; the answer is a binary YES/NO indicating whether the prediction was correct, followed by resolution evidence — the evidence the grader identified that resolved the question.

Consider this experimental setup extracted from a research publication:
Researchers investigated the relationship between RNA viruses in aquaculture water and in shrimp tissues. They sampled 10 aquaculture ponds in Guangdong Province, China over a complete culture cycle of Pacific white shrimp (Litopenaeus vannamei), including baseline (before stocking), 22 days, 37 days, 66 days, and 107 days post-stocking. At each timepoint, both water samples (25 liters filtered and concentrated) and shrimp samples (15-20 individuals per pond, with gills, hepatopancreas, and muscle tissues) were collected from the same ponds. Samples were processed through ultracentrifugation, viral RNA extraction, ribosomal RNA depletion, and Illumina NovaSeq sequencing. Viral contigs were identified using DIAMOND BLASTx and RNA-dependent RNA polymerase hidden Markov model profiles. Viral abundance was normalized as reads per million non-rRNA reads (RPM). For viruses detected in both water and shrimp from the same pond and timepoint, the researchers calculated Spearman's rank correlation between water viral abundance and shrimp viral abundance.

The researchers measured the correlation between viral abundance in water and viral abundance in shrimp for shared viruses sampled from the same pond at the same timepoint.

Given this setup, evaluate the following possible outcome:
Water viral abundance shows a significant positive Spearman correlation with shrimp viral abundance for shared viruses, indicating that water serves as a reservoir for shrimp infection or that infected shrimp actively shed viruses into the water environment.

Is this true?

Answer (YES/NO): YES